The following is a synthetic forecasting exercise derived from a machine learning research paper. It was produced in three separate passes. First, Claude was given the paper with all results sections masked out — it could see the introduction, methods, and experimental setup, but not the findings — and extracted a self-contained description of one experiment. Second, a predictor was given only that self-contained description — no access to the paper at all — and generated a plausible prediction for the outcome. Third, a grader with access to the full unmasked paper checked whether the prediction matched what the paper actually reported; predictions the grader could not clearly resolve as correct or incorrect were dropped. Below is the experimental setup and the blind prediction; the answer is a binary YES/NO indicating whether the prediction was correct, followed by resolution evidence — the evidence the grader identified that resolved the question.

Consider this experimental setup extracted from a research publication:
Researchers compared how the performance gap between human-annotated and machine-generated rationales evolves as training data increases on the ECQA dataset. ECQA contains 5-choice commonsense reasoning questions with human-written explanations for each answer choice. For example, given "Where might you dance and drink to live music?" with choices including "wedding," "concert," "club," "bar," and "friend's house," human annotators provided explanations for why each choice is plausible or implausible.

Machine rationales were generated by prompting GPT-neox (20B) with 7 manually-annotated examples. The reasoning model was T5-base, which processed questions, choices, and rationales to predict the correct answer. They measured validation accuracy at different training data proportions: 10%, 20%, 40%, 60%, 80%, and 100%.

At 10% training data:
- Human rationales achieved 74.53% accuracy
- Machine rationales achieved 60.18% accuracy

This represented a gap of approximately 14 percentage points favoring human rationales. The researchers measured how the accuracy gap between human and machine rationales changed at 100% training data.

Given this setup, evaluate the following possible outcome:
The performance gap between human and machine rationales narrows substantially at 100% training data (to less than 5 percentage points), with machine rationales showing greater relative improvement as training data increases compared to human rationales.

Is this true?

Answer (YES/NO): YES